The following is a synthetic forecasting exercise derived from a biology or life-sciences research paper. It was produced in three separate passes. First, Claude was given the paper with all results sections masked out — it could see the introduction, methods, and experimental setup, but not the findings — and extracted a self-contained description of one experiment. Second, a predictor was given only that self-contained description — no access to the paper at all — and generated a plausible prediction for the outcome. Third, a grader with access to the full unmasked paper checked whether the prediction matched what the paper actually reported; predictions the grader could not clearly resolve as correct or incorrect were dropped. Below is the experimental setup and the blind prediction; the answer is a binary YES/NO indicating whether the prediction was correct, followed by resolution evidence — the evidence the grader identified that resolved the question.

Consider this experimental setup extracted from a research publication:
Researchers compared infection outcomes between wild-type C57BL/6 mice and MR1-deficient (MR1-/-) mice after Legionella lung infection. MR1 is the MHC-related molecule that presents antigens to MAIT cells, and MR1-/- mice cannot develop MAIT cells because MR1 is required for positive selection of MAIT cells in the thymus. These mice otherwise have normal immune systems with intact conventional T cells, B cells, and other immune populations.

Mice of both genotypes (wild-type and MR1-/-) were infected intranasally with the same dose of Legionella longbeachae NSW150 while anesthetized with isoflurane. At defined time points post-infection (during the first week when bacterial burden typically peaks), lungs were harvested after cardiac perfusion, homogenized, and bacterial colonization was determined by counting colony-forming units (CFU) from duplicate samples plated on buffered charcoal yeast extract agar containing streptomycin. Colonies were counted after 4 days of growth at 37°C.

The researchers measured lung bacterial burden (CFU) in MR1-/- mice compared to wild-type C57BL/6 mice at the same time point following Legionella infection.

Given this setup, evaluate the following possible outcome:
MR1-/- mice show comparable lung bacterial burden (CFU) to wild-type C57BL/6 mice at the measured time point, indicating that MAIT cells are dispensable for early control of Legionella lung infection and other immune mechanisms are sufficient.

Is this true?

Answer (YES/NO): YES